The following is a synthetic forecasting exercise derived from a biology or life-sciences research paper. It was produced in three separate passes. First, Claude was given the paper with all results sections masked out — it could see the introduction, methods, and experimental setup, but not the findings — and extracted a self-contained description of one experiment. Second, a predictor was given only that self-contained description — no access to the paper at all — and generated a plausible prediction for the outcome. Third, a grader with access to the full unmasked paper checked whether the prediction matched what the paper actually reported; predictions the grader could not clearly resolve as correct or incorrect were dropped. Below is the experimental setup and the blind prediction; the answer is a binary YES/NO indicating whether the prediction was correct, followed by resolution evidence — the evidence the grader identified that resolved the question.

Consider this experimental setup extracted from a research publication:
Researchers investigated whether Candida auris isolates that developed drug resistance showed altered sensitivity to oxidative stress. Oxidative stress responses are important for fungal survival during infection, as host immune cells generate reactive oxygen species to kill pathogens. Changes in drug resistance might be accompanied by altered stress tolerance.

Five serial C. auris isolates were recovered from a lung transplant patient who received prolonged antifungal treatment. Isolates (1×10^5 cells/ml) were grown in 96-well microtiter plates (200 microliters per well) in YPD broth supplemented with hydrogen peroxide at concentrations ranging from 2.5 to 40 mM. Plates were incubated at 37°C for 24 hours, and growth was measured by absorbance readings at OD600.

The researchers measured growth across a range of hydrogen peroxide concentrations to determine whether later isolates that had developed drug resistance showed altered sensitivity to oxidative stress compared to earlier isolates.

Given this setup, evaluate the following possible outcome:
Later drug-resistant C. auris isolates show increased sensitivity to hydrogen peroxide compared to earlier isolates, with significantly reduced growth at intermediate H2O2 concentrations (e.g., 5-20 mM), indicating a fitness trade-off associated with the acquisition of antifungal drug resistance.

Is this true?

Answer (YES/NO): NO